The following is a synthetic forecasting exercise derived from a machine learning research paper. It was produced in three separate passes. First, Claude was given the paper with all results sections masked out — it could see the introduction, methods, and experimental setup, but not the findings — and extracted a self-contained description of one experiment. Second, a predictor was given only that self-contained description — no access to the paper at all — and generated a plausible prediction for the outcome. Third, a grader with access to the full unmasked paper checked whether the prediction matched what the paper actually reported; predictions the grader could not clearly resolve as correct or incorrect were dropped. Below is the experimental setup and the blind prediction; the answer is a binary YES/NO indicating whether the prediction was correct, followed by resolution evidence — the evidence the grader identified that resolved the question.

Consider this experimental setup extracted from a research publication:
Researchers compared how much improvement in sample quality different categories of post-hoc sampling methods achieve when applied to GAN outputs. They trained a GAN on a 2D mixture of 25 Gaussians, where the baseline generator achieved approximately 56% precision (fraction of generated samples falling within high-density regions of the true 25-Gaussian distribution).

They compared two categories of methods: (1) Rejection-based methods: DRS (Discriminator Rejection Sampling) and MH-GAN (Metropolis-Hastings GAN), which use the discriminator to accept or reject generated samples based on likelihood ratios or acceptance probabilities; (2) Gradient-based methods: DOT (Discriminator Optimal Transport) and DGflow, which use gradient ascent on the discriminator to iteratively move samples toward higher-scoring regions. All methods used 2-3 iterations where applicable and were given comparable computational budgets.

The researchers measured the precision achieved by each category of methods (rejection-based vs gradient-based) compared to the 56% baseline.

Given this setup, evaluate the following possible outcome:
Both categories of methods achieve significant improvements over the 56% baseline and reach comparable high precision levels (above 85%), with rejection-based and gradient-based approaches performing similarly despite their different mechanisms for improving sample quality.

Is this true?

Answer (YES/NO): NO